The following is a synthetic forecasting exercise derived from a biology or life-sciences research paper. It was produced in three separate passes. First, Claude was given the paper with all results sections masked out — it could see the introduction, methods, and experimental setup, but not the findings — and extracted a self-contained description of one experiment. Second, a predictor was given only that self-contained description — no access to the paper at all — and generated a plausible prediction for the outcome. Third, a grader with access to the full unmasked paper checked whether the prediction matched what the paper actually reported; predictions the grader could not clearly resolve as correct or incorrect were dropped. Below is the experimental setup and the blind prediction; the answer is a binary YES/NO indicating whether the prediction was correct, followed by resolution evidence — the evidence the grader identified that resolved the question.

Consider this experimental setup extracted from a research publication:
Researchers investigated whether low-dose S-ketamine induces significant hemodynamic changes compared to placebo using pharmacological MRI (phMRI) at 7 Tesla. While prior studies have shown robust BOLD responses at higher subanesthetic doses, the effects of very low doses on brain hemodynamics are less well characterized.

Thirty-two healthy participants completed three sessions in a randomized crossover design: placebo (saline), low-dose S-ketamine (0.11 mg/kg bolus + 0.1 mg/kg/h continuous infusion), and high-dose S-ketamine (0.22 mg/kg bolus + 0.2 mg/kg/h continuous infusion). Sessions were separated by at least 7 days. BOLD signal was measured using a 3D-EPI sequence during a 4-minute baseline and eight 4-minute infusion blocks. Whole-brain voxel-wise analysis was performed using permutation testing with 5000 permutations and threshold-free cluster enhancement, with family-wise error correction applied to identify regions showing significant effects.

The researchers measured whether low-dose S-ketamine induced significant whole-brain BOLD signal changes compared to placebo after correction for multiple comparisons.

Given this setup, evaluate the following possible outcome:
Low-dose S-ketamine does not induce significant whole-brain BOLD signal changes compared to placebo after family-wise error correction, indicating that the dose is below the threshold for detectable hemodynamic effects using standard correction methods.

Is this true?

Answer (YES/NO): NO